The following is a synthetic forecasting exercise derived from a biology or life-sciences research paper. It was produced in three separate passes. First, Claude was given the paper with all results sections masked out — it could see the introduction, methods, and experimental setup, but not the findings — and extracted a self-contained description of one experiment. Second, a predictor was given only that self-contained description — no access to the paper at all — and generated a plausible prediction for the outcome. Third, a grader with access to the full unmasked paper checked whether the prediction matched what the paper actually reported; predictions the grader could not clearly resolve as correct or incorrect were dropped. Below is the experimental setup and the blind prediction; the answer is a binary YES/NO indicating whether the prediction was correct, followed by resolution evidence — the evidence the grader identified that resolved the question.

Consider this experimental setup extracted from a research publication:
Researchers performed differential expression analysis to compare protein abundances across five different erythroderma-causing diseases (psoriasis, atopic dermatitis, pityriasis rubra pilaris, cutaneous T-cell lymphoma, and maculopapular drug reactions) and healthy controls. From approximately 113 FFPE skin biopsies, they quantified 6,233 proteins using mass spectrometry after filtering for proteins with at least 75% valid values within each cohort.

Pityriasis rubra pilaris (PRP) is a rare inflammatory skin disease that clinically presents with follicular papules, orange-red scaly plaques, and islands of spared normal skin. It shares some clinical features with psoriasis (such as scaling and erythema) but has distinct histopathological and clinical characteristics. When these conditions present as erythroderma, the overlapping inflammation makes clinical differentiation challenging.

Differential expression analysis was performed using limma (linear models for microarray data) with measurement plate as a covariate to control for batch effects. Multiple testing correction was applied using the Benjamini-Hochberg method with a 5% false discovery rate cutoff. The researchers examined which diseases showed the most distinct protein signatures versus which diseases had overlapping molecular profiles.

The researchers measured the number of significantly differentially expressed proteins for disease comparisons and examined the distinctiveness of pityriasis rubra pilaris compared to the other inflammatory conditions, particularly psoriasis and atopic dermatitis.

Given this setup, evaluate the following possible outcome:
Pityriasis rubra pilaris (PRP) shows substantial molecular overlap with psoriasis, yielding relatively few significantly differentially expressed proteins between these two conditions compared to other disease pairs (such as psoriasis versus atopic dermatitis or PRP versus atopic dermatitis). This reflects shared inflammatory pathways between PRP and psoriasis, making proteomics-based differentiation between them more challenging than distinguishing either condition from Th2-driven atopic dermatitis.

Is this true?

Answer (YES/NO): YES